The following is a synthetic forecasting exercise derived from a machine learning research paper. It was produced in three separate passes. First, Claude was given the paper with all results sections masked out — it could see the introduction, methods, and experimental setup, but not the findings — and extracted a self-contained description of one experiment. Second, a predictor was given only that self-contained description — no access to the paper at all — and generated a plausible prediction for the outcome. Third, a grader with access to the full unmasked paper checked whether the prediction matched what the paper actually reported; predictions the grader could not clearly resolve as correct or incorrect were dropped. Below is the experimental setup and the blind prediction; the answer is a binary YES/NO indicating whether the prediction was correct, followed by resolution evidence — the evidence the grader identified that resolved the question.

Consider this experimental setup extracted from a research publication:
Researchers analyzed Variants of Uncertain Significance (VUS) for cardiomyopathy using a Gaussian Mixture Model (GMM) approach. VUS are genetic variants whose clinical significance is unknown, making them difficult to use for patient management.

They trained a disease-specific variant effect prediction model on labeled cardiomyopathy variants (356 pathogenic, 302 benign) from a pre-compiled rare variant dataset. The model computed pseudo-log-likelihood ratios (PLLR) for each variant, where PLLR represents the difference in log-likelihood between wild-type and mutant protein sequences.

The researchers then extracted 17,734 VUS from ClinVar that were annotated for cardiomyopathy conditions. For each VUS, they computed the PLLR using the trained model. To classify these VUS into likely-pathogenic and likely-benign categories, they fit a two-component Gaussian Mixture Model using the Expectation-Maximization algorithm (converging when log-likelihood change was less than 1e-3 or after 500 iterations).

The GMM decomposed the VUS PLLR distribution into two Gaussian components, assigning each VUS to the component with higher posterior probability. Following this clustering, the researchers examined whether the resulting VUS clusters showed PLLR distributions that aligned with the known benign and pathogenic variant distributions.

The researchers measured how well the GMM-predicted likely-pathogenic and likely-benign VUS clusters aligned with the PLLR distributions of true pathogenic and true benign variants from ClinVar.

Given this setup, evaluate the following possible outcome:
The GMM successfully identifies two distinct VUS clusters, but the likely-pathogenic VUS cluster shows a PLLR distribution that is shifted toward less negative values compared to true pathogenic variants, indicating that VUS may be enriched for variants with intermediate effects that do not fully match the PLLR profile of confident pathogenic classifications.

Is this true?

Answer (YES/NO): NO